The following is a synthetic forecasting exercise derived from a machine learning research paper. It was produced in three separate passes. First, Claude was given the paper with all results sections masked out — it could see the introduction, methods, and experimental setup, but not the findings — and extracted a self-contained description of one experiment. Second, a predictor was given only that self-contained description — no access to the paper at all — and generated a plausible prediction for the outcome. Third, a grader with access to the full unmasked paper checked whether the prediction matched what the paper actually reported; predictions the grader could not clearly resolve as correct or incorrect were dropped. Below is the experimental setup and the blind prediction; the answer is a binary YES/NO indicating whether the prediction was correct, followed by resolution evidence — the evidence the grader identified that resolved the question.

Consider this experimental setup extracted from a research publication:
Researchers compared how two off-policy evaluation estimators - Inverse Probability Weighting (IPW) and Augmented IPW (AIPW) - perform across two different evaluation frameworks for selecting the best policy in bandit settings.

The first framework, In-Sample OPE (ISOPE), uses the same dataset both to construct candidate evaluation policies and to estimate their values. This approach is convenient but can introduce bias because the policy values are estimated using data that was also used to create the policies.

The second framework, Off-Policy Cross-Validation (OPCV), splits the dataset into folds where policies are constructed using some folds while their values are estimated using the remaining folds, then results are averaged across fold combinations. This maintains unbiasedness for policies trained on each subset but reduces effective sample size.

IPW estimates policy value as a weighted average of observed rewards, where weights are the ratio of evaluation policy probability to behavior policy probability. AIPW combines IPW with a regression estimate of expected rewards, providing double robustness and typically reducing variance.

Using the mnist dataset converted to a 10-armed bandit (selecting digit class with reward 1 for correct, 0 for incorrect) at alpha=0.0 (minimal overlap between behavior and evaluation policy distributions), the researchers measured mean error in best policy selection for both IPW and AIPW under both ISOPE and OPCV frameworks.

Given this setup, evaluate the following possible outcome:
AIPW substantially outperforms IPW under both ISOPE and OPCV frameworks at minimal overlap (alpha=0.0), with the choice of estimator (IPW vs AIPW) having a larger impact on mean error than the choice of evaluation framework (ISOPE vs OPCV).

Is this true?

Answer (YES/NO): NO